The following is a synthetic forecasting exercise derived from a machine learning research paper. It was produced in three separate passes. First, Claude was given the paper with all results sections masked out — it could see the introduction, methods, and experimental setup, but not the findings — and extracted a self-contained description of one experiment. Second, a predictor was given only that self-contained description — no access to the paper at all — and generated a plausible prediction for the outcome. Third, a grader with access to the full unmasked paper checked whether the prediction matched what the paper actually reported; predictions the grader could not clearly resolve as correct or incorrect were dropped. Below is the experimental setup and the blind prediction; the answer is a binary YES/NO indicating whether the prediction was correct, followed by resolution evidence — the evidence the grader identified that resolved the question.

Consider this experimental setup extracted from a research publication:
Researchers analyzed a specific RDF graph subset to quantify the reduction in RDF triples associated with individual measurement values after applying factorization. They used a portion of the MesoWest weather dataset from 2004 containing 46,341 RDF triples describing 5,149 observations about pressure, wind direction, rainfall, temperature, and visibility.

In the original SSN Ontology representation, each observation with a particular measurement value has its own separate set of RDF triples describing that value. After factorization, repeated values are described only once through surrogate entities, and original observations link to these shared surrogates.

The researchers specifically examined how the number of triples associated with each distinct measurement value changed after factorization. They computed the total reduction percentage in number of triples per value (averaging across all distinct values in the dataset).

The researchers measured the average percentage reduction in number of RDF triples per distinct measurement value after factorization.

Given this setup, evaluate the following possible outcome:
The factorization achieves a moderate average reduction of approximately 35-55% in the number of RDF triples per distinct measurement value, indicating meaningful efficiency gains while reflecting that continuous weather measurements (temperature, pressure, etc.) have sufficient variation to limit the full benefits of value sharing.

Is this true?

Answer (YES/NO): NO